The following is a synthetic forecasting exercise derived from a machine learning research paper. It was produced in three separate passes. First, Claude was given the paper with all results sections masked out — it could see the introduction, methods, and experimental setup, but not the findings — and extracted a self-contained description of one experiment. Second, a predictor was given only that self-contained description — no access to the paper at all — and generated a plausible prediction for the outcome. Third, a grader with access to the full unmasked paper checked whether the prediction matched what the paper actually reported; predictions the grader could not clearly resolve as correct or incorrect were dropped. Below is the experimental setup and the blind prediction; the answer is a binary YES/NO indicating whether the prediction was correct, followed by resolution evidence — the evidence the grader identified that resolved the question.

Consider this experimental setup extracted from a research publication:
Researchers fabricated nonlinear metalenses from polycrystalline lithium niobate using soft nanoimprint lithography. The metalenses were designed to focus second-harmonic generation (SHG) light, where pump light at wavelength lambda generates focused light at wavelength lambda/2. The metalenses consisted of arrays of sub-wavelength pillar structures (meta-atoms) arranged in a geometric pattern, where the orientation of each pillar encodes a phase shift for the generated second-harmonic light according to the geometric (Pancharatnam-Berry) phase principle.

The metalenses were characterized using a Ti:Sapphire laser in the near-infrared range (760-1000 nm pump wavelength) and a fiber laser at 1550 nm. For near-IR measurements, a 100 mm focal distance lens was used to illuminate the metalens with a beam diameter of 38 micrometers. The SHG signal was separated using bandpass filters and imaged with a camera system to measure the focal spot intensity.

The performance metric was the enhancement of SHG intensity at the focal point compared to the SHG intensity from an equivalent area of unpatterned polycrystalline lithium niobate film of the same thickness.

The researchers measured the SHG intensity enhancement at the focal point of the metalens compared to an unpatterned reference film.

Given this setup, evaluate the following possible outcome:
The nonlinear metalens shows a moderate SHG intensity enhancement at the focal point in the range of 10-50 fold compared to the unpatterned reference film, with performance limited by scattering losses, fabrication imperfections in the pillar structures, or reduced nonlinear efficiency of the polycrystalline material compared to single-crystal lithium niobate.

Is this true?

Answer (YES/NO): YES